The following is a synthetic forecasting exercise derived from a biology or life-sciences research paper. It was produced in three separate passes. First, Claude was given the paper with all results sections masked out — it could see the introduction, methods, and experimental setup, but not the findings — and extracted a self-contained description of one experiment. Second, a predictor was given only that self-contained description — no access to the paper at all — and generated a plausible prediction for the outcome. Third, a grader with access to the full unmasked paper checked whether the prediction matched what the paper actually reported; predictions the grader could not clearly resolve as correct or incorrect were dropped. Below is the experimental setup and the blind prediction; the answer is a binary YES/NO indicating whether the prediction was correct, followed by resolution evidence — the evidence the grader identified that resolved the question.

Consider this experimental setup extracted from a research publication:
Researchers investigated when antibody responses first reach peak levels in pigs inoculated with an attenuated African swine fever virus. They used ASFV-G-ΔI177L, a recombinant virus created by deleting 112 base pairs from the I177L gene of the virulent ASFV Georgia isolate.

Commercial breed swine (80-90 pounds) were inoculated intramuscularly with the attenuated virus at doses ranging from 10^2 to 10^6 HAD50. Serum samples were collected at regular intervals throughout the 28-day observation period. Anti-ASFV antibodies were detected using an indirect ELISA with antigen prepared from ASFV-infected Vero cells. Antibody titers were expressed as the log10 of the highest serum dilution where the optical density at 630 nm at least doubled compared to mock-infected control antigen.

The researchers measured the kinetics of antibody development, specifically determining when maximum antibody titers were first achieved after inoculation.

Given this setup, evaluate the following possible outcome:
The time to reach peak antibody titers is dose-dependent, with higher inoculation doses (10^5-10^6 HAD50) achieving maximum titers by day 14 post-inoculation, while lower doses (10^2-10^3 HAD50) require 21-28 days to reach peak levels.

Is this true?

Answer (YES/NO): NO